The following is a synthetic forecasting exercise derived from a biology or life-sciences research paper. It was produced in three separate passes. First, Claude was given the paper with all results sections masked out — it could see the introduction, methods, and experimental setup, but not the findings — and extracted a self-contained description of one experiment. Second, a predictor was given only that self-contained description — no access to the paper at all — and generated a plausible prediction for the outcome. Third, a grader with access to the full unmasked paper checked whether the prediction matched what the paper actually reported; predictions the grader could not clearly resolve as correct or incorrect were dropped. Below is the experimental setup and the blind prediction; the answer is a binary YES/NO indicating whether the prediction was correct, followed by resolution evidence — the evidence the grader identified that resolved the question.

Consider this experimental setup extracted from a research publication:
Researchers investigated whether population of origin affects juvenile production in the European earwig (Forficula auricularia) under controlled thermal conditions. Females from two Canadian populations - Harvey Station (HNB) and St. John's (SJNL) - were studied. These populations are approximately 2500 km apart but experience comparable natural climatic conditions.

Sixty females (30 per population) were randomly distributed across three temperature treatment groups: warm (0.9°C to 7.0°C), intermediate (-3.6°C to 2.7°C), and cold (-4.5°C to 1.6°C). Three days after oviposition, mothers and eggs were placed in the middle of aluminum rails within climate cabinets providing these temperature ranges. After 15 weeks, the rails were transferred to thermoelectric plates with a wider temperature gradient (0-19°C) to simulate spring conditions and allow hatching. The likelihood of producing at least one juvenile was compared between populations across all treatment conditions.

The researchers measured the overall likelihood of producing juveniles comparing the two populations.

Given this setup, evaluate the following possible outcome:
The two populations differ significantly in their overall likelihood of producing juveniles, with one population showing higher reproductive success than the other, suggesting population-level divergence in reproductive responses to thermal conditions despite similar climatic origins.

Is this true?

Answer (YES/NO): YES